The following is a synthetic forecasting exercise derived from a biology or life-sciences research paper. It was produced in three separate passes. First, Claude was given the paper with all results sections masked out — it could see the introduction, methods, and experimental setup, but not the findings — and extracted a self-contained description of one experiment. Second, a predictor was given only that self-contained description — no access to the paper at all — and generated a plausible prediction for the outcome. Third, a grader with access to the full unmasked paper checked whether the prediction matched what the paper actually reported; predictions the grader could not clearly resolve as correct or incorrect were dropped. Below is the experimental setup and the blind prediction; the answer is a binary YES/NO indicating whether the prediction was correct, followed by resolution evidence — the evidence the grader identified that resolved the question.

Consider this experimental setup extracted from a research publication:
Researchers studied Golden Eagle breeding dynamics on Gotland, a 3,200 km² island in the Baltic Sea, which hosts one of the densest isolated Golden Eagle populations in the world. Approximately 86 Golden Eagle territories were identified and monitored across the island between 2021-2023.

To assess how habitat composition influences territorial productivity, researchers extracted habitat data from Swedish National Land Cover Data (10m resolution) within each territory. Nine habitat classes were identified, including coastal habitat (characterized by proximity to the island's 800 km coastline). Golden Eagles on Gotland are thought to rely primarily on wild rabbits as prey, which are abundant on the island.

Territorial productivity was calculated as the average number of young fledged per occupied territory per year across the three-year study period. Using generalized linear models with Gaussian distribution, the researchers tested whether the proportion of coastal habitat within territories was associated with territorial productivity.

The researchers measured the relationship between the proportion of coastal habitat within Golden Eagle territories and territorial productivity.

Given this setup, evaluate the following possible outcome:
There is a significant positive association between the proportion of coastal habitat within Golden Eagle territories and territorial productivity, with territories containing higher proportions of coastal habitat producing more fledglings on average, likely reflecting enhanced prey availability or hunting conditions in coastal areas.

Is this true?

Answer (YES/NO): YES